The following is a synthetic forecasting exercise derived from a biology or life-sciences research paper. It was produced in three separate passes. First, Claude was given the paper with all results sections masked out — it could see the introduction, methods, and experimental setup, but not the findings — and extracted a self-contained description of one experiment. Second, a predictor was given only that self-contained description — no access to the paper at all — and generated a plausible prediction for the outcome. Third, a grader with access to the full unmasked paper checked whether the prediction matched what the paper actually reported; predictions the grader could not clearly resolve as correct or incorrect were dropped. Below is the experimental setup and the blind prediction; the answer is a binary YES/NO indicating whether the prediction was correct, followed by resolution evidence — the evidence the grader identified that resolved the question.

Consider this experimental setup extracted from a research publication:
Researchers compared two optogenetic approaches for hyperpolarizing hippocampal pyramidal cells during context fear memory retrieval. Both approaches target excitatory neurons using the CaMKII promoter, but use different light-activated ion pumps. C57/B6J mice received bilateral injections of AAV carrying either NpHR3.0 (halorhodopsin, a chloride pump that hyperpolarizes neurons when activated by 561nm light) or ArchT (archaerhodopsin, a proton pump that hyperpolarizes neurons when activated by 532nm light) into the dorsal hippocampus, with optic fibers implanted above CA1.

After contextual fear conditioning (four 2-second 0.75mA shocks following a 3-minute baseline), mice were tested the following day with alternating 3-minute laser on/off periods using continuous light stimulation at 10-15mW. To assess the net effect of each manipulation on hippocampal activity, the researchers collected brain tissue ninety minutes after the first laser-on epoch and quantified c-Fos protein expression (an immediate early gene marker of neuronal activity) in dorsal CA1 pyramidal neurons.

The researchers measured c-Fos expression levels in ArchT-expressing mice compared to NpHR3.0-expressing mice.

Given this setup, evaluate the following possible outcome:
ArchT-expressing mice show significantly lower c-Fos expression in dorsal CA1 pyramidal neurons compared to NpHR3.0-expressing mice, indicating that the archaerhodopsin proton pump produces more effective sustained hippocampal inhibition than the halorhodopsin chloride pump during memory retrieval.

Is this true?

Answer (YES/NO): NO